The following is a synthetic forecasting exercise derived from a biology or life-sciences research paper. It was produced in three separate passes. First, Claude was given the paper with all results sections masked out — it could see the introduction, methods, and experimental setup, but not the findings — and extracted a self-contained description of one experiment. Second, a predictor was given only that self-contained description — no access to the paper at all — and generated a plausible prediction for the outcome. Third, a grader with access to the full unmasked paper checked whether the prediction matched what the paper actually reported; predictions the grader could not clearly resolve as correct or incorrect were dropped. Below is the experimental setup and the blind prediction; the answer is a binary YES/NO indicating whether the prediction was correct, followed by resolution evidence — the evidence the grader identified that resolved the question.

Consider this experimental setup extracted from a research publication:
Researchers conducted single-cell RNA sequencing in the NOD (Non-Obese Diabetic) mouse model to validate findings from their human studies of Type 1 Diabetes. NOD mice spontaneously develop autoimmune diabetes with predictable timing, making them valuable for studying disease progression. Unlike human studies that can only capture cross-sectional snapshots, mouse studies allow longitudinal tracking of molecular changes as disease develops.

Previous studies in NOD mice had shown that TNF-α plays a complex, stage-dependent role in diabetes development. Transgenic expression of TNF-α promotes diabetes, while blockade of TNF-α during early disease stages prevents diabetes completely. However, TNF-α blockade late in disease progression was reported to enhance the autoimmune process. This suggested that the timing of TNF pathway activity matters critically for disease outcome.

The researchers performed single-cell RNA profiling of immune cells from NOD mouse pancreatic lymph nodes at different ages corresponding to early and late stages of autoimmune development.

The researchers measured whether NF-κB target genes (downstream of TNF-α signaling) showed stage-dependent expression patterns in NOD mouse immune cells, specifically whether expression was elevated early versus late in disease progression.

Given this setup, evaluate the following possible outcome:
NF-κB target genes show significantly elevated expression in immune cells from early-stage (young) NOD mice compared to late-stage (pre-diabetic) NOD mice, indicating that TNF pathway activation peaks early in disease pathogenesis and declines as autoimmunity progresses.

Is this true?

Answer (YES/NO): NO